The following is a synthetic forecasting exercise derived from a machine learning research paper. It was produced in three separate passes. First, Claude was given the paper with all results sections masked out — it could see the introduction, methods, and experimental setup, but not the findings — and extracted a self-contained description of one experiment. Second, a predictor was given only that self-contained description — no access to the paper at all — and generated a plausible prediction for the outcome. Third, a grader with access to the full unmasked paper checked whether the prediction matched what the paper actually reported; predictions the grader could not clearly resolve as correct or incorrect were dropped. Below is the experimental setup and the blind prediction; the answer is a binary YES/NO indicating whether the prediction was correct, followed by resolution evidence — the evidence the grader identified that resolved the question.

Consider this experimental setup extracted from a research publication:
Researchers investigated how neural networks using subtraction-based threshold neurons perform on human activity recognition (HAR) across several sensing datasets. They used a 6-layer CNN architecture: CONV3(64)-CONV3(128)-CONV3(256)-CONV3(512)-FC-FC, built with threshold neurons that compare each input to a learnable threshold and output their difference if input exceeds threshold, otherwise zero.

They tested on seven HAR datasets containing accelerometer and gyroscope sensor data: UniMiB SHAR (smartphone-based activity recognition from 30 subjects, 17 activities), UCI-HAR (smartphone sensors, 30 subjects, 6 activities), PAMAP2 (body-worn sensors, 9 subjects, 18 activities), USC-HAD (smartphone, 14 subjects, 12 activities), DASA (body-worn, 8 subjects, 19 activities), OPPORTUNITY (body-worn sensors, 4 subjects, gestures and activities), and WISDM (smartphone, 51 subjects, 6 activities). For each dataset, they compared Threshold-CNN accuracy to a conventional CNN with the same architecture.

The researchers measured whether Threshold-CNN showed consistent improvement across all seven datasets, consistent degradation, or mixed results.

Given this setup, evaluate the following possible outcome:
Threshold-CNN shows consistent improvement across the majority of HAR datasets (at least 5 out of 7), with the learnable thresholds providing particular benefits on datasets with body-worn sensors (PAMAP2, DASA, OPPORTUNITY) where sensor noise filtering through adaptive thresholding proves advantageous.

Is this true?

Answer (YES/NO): NO